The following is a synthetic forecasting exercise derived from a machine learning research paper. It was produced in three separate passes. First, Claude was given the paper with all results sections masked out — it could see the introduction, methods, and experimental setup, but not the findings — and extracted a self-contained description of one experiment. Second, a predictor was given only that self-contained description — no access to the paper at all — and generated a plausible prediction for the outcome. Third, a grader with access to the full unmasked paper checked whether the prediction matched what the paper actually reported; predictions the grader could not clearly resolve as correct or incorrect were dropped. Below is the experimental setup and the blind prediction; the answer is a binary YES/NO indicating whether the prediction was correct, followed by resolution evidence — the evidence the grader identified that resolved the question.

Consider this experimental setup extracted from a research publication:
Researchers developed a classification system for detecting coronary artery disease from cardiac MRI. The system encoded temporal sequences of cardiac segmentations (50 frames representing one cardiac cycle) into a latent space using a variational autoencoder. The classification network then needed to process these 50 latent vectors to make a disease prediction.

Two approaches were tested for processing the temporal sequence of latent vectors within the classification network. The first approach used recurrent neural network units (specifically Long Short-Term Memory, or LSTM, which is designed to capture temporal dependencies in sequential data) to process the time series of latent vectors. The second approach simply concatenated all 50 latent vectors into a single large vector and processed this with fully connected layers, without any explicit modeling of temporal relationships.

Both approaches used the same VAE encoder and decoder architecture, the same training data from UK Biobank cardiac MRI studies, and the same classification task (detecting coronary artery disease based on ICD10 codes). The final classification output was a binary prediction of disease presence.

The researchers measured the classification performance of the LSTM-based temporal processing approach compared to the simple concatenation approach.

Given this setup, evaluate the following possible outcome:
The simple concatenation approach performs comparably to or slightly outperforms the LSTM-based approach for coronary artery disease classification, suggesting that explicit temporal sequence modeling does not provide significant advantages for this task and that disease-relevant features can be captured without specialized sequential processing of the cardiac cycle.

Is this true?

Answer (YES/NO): YES